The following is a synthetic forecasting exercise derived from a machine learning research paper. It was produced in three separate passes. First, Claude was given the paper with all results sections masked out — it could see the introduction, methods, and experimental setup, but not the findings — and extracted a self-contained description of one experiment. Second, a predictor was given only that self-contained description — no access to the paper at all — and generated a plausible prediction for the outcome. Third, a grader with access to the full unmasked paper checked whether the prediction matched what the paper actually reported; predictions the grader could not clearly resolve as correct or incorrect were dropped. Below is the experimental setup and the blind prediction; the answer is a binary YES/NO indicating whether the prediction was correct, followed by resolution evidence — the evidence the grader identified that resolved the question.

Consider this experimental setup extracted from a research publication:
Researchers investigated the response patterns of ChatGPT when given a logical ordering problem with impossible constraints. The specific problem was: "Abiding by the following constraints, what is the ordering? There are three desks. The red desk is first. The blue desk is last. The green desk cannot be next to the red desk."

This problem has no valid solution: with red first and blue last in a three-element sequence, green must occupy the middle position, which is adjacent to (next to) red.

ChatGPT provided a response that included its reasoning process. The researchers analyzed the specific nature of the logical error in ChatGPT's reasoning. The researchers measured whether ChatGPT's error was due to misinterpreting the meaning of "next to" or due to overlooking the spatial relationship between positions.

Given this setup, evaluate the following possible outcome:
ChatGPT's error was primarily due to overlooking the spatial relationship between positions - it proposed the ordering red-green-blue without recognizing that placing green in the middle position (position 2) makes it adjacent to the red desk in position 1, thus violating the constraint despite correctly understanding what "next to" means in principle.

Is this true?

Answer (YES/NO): YES